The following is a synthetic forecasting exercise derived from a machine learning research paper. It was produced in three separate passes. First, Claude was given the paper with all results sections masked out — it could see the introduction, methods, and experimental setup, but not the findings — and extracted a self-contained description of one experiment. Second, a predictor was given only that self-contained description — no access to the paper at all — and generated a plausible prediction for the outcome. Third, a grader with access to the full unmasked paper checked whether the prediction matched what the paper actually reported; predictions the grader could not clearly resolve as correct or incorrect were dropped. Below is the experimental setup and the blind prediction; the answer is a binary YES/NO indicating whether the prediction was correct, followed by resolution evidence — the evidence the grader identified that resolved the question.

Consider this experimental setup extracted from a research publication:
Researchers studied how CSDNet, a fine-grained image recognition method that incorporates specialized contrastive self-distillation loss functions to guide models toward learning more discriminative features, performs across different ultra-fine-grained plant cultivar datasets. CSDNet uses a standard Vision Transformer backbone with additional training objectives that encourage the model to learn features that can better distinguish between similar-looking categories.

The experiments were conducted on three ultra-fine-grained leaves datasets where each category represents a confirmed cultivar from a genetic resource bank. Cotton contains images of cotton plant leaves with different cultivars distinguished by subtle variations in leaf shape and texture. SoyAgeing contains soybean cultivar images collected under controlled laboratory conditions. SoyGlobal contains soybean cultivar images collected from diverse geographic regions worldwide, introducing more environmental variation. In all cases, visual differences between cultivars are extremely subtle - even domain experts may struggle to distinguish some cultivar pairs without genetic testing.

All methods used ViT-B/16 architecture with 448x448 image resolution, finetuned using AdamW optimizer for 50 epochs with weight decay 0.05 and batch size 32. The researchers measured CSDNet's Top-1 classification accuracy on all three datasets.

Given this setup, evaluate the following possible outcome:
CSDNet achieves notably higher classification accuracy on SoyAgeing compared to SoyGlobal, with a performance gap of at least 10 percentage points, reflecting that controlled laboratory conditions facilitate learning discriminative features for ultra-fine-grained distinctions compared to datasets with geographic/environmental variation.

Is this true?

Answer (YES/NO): YES